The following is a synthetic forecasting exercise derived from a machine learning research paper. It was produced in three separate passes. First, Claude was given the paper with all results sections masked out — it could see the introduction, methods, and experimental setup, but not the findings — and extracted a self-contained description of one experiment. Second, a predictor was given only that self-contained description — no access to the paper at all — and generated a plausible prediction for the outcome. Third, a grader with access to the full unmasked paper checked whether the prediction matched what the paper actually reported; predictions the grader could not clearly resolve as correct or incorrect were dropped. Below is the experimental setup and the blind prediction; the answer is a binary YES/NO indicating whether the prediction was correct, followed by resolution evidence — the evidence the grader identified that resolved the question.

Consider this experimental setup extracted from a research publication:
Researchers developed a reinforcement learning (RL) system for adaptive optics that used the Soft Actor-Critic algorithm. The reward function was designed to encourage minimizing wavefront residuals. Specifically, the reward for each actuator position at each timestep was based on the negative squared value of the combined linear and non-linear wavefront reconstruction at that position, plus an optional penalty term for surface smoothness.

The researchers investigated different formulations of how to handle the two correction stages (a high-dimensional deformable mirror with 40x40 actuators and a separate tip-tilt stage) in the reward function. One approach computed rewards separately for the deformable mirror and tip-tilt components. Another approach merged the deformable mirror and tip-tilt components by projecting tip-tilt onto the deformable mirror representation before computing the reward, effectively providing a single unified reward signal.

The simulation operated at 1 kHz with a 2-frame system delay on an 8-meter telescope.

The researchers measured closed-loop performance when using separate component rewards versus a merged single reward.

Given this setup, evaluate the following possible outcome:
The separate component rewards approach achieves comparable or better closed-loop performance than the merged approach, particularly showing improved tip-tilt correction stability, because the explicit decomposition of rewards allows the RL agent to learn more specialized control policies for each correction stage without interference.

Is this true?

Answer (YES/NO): NO